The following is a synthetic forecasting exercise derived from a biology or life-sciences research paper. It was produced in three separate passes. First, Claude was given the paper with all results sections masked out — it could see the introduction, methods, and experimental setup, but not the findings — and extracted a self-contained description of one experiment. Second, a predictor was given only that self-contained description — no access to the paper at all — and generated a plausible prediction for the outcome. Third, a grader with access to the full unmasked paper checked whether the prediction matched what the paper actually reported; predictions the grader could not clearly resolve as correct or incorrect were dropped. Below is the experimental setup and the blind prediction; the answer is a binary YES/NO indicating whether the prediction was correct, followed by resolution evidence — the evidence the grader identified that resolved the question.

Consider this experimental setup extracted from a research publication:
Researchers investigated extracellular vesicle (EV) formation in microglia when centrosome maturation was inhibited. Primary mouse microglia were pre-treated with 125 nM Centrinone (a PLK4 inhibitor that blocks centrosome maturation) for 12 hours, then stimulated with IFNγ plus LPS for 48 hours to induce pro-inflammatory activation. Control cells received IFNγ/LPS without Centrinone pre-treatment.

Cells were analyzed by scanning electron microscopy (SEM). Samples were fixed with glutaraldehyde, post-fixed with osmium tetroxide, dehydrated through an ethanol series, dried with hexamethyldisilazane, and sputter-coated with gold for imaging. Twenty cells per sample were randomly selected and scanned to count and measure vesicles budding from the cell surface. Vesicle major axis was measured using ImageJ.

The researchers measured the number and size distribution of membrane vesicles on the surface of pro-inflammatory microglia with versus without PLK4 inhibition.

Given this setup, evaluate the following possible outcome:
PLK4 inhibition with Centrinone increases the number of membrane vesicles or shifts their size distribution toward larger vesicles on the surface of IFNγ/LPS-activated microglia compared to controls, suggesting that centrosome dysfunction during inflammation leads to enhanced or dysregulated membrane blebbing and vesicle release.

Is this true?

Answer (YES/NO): YES